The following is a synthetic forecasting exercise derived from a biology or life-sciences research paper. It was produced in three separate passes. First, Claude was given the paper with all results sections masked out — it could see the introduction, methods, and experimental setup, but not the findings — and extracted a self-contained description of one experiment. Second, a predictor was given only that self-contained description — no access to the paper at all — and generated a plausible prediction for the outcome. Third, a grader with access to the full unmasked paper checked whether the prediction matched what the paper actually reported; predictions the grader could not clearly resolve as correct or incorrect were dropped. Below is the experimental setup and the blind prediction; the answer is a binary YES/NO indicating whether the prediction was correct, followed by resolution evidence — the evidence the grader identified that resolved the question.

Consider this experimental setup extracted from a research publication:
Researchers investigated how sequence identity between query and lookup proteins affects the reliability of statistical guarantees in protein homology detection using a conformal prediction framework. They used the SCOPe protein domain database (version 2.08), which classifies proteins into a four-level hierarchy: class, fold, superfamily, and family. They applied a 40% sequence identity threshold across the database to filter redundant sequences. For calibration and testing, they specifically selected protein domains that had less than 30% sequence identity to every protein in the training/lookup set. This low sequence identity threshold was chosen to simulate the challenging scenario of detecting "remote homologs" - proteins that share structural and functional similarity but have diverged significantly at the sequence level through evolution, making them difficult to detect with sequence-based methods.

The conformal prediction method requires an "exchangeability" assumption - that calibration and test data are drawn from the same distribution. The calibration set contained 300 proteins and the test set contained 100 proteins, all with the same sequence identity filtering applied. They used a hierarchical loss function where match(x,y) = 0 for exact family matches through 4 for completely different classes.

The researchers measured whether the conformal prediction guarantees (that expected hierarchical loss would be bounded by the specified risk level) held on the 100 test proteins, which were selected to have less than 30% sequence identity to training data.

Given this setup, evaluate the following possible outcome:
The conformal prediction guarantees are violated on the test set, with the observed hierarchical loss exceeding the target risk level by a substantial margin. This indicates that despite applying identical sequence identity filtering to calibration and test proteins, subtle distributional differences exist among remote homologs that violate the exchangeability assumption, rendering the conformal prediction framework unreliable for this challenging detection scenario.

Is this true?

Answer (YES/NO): NO